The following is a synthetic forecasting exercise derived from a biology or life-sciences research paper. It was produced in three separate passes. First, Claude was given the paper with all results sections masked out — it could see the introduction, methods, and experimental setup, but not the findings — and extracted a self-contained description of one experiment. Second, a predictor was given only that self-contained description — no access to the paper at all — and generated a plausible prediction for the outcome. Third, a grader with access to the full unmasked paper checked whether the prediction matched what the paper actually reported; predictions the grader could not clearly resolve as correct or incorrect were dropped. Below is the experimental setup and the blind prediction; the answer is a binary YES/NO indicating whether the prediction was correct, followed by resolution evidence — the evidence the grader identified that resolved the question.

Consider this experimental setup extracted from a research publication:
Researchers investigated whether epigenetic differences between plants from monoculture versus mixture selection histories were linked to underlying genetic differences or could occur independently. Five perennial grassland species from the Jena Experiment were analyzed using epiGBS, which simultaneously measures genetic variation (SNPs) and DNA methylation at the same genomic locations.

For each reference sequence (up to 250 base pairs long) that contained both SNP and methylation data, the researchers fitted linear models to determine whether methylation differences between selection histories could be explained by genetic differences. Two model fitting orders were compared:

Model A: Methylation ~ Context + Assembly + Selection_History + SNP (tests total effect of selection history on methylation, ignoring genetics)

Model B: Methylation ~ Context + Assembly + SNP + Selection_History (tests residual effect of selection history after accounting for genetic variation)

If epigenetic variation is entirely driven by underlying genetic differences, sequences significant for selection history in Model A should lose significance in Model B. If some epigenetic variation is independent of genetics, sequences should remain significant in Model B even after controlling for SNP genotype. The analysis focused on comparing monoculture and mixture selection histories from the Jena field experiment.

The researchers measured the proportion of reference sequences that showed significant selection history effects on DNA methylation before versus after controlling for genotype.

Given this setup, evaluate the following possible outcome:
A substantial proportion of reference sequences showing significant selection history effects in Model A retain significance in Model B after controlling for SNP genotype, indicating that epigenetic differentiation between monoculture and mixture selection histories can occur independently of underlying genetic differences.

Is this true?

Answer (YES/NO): NO